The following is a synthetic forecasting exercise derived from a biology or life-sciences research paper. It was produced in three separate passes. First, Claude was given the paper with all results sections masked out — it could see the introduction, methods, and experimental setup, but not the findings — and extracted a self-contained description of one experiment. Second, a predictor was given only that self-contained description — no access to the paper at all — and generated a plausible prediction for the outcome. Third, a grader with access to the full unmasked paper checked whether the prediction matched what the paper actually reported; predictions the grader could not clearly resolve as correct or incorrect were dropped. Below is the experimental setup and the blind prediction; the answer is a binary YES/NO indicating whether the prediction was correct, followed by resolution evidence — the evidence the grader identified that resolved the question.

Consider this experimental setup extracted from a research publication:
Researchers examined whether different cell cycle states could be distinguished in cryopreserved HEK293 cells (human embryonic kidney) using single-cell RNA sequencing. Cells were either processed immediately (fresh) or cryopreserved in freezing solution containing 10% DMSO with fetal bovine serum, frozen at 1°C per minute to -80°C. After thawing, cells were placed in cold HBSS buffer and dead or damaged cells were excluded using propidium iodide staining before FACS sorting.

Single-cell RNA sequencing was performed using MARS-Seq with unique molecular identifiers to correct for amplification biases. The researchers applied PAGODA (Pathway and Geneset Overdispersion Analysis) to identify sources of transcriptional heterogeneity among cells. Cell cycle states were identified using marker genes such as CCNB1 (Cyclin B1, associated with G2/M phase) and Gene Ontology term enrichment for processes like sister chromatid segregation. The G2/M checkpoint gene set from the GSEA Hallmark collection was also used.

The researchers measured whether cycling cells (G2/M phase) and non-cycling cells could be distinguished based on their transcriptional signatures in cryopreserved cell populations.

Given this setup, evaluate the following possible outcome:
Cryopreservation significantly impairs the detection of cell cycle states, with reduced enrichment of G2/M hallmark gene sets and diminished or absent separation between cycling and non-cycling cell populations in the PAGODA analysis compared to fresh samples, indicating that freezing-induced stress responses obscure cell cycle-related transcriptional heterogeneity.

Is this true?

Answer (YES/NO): NO